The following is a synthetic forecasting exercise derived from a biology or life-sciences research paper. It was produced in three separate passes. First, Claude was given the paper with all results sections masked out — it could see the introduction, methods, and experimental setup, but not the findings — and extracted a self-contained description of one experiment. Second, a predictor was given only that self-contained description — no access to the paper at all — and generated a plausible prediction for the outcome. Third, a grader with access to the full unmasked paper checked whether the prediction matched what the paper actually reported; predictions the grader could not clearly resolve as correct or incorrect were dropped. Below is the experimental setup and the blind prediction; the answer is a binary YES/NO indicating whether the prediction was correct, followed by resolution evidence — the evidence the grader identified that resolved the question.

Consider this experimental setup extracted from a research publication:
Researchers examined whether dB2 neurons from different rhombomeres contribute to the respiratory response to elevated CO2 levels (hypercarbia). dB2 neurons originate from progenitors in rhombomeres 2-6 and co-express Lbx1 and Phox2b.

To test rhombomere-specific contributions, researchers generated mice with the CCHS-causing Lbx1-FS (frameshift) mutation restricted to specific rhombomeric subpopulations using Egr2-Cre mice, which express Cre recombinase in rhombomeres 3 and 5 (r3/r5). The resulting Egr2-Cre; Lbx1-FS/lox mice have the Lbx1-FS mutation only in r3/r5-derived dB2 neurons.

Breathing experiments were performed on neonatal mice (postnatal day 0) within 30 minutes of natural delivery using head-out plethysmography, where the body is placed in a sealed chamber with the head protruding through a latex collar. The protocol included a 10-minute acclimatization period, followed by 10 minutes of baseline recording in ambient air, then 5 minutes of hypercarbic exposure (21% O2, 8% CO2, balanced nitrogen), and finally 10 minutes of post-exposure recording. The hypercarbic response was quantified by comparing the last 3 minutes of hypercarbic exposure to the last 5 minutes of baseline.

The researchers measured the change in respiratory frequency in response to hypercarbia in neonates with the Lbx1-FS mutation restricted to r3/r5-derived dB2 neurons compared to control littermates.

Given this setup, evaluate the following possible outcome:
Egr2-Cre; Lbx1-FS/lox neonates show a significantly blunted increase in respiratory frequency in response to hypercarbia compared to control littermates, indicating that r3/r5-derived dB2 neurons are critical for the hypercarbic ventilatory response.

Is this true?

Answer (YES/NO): YES